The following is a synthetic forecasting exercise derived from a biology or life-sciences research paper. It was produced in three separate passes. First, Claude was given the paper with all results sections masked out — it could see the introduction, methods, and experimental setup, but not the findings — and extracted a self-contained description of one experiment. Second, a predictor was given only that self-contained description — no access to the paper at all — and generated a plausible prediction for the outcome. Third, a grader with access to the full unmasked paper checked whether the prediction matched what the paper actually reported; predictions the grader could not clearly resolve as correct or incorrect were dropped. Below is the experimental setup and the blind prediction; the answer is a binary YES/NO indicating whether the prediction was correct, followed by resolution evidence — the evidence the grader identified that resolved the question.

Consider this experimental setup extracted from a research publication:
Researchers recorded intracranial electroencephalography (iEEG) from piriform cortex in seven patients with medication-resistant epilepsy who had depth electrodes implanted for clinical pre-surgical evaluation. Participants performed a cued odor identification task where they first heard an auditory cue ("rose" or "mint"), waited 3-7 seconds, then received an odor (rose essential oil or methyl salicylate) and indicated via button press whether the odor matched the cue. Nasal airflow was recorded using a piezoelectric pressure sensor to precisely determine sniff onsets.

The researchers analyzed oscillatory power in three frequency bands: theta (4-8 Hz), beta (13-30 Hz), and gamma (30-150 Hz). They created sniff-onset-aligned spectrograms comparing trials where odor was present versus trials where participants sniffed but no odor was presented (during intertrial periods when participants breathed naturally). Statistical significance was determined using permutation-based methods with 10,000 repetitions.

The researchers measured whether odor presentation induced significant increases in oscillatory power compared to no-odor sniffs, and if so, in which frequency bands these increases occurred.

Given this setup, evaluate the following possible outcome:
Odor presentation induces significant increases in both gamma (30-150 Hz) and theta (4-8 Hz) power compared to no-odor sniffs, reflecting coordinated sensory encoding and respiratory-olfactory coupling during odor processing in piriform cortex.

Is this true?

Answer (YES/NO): NO